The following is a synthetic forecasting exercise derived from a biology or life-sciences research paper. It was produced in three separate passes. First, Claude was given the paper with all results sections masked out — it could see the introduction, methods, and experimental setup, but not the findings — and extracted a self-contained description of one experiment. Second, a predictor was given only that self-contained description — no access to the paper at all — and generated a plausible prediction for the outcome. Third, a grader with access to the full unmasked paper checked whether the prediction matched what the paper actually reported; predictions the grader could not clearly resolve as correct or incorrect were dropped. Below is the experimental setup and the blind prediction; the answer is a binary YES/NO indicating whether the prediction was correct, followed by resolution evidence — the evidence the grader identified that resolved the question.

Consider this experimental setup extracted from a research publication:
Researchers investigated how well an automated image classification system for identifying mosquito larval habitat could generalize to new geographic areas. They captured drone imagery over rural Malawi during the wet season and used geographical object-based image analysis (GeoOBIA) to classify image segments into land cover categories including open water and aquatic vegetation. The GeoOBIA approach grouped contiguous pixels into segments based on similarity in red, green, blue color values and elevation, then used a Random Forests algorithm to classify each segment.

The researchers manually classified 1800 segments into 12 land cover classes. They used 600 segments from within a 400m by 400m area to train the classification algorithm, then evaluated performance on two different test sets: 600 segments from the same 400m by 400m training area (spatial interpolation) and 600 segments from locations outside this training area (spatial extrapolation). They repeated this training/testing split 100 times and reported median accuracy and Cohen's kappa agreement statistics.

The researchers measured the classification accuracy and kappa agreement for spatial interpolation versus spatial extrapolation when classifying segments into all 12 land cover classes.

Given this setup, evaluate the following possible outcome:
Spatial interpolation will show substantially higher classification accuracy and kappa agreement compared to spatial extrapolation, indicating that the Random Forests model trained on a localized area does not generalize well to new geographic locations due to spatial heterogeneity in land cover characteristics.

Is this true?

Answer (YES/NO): YES